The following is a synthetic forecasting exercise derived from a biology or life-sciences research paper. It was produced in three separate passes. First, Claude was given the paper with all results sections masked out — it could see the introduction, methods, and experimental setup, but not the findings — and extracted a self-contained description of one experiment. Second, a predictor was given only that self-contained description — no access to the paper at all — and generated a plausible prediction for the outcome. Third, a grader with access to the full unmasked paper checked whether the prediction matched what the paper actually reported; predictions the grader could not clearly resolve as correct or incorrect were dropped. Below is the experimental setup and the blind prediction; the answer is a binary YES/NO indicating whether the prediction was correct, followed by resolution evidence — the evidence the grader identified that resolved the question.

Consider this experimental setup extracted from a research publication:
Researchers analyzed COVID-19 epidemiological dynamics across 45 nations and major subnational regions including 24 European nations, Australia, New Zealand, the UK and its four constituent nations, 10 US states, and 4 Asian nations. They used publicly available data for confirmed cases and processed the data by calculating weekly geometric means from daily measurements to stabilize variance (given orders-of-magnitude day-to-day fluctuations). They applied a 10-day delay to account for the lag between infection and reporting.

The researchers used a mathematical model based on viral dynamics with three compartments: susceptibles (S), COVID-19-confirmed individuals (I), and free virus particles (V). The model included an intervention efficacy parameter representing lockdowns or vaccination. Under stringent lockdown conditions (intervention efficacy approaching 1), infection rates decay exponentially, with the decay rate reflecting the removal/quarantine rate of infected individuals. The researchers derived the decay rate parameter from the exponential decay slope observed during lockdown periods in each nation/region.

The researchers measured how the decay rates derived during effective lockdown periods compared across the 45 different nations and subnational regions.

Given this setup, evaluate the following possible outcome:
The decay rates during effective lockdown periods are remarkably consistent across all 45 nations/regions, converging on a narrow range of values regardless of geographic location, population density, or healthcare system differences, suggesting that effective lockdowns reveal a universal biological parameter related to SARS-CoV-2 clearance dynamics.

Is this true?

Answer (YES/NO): NO